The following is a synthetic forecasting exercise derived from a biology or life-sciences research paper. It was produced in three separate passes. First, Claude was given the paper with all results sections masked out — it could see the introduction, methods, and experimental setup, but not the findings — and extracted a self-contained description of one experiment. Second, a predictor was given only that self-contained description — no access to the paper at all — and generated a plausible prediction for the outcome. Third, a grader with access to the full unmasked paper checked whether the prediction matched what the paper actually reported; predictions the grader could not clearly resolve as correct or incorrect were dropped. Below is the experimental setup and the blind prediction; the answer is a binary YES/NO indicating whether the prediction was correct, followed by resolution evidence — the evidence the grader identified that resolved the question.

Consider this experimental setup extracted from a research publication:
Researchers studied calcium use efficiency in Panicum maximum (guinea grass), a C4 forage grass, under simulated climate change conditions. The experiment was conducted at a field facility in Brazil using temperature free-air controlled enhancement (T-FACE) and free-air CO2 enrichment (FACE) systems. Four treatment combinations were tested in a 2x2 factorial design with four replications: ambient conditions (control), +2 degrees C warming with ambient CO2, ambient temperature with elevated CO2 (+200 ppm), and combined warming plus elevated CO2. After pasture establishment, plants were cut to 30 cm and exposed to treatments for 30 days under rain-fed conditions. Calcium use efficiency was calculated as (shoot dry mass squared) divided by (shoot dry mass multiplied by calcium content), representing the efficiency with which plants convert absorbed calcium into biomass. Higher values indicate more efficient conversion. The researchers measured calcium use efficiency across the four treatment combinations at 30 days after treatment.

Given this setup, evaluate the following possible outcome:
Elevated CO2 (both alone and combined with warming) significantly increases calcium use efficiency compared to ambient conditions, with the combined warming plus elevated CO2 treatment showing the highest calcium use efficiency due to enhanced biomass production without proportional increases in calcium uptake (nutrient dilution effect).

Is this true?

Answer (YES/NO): NO